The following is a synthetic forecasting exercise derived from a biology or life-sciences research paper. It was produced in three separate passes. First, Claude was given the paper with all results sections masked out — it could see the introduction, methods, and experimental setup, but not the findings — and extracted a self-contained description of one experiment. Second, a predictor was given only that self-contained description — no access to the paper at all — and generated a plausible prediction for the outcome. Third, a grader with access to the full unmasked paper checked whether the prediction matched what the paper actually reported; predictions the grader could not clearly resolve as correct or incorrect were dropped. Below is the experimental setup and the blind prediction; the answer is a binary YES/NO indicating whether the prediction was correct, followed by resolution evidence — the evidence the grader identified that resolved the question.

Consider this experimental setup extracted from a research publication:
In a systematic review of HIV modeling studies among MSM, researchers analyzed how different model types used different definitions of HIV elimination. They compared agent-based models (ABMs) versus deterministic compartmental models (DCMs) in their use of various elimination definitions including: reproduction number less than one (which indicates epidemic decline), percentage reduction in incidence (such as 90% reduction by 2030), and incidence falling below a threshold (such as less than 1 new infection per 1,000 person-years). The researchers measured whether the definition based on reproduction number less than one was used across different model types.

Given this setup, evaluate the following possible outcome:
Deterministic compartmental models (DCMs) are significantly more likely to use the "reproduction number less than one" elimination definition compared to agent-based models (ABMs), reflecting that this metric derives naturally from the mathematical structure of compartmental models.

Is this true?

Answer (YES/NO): YES